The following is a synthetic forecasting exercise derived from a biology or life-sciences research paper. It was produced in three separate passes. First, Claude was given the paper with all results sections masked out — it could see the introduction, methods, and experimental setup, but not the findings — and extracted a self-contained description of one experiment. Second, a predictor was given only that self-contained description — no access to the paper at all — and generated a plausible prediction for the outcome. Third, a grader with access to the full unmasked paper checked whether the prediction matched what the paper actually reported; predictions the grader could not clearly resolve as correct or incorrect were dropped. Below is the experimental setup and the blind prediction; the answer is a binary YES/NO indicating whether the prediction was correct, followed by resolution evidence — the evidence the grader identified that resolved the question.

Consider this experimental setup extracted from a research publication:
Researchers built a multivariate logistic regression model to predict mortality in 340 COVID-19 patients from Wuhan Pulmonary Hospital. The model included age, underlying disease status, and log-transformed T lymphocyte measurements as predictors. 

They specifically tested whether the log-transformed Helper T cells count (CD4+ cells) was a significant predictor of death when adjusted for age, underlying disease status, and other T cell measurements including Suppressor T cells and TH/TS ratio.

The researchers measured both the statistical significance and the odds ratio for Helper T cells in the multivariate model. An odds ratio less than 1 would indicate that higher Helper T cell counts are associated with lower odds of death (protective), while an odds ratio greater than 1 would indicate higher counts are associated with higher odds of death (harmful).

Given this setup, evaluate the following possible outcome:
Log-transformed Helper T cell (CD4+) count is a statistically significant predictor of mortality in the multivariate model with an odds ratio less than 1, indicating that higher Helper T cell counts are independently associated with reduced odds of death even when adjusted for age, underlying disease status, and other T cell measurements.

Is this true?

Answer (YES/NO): YES